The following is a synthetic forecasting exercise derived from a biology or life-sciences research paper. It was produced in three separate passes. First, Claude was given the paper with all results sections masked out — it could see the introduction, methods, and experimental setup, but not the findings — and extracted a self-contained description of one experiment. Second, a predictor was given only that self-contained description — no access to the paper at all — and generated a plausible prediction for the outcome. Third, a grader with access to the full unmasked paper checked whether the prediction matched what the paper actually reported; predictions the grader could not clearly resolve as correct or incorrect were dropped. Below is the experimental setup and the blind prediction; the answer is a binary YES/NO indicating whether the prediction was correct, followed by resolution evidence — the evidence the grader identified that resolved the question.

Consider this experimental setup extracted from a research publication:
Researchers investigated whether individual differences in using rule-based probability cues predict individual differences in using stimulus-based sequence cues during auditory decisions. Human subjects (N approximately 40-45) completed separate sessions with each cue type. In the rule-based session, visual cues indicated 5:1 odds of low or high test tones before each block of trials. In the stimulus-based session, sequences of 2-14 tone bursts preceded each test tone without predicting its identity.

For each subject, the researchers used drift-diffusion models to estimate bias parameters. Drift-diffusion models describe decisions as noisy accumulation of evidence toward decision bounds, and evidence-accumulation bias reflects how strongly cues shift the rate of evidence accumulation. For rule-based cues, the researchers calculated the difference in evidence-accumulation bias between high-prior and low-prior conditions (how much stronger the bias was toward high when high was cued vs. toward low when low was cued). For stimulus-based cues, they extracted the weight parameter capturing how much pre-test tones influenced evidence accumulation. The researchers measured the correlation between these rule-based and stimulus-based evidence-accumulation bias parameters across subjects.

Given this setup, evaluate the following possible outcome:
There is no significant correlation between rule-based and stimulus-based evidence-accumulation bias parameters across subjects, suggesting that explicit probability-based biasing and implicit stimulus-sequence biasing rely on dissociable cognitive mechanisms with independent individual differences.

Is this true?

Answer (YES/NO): YES